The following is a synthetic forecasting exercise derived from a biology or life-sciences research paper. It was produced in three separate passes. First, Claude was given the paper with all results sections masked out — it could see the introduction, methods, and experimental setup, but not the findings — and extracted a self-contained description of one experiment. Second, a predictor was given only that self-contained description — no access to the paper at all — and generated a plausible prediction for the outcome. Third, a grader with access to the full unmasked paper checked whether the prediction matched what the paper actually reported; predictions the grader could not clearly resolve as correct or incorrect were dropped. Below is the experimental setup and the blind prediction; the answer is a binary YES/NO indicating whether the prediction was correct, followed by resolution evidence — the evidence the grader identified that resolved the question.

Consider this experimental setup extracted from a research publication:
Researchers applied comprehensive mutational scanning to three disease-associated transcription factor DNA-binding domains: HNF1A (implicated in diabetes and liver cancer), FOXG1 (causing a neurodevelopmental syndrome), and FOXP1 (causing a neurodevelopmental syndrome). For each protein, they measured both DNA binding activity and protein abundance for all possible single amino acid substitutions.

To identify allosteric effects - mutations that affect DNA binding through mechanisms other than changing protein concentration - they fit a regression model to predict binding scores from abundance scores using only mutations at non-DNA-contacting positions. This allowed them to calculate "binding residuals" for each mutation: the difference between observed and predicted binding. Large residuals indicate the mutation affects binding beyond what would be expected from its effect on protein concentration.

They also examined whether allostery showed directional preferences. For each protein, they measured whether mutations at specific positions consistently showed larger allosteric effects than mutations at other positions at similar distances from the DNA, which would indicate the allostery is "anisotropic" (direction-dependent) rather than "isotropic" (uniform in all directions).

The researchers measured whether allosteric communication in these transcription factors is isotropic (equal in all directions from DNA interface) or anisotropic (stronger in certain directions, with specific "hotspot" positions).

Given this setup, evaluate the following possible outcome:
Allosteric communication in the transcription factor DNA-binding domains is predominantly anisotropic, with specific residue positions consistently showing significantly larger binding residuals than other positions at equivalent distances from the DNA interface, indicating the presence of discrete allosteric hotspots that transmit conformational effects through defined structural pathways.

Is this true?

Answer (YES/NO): NO